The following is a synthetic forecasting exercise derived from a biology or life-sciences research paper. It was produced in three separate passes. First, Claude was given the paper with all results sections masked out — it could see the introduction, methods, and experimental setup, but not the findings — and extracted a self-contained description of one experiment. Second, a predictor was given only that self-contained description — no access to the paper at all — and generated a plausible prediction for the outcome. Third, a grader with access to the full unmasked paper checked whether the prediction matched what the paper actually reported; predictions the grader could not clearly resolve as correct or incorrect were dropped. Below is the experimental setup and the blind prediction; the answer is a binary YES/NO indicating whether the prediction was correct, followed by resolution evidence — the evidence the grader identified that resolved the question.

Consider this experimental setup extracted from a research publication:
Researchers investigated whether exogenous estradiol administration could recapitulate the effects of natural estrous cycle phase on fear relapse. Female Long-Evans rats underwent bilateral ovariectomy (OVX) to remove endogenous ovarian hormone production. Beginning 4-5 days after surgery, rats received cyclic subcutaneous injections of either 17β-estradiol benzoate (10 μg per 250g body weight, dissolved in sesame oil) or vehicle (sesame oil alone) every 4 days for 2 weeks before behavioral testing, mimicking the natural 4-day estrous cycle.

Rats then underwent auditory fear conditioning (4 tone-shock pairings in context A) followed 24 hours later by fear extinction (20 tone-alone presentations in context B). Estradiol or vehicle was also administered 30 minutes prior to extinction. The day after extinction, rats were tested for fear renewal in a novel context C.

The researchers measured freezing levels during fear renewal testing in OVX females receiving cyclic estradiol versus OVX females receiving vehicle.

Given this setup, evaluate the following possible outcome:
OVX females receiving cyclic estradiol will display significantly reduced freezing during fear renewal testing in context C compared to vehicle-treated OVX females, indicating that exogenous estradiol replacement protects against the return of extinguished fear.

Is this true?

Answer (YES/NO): YES